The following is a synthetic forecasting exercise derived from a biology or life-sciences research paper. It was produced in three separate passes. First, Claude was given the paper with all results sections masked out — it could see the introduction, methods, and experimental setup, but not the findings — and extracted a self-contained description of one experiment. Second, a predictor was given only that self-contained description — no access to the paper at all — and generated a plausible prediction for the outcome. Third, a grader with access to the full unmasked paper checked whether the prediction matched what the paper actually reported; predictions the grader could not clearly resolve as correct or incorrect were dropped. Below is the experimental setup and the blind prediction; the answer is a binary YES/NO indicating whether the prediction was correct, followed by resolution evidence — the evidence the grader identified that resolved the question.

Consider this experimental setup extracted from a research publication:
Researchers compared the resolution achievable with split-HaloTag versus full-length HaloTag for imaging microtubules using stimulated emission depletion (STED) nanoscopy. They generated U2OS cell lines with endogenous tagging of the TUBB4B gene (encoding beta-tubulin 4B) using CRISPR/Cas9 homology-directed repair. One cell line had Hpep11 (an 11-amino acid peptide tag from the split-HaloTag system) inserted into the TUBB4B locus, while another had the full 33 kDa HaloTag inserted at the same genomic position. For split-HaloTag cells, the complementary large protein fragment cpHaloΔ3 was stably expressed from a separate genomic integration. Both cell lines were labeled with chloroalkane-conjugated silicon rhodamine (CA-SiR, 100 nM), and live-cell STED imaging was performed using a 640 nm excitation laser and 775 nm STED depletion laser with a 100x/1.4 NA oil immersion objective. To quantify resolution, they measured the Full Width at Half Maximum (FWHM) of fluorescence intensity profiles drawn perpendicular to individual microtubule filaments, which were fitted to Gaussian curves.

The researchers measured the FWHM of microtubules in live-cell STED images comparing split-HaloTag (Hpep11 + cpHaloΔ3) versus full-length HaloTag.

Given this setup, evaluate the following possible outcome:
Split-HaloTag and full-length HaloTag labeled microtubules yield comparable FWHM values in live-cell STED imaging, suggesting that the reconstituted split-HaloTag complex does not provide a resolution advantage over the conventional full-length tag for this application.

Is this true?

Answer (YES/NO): YES